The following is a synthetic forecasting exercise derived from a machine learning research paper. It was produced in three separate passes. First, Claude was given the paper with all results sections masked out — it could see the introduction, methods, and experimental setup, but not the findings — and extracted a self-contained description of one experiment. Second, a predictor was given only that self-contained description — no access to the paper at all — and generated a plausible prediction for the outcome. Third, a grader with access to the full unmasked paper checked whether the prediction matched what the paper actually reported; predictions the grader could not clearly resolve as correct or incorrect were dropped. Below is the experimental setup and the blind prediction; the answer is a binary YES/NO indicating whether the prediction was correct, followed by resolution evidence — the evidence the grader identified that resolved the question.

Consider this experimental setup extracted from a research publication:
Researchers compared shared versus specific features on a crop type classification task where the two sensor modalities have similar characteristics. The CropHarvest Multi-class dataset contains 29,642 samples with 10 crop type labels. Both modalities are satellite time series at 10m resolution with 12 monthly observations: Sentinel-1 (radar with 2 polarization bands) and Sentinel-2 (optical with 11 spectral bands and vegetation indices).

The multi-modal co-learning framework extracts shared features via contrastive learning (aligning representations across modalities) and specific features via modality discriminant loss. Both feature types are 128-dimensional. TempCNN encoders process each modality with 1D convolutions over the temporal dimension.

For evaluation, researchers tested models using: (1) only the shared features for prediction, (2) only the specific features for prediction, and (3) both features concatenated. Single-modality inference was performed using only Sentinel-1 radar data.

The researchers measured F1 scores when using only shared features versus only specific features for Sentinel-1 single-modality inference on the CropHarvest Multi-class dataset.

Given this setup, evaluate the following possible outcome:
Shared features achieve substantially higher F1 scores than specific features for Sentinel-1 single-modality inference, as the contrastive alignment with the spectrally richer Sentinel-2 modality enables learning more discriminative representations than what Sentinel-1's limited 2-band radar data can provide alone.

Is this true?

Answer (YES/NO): NO